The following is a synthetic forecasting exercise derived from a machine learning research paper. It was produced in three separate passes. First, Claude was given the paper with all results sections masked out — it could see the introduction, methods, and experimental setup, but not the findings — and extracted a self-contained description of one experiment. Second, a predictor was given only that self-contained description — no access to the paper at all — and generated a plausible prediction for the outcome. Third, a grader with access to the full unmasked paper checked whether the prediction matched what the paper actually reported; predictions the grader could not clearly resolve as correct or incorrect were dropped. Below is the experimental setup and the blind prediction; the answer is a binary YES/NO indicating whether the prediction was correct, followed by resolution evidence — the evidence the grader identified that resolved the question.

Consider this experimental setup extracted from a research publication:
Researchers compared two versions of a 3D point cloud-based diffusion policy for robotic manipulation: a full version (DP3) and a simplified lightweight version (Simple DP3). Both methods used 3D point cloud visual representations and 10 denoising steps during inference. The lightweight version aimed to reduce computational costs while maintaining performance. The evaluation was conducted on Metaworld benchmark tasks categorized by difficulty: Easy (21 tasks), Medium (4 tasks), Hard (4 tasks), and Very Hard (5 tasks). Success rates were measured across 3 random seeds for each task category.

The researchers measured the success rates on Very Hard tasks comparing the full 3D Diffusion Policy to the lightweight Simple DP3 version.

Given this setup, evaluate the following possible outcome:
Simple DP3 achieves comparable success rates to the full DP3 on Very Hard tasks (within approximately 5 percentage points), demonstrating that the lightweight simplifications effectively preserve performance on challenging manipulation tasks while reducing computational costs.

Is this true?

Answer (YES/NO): YES